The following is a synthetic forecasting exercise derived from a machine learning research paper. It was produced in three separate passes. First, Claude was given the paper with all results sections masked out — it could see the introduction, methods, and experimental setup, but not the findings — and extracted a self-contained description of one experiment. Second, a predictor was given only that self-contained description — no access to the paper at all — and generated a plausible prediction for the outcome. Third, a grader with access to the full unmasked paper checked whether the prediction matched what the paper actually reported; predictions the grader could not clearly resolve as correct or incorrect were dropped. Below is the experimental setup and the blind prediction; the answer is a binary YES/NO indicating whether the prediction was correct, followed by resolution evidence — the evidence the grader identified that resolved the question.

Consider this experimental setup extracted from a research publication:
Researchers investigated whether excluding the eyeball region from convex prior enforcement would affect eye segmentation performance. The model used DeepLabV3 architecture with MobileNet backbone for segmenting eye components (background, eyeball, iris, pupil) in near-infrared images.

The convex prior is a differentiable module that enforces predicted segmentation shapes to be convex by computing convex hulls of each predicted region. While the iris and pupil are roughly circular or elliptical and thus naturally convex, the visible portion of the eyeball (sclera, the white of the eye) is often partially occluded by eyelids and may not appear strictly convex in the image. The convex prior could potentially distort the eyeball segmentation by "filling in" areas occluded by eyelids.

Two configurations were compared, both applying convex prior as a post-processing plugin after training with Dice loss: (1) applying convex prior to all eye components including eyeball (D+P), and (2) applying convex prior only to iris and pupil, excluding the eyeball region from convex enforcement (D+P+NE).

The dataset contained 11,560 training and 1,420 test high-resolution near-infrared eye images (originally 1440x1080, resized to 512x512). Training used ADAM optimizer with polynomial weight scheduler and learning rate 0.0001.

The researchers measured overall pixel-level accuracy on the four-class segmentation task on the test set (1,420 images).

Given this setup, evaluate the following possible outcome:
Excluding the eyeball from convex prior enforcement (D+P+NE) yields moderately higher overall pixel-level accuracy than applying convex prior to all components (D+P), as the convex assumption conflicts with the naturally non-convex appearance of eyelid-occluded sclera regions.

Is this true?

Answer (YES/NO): NO